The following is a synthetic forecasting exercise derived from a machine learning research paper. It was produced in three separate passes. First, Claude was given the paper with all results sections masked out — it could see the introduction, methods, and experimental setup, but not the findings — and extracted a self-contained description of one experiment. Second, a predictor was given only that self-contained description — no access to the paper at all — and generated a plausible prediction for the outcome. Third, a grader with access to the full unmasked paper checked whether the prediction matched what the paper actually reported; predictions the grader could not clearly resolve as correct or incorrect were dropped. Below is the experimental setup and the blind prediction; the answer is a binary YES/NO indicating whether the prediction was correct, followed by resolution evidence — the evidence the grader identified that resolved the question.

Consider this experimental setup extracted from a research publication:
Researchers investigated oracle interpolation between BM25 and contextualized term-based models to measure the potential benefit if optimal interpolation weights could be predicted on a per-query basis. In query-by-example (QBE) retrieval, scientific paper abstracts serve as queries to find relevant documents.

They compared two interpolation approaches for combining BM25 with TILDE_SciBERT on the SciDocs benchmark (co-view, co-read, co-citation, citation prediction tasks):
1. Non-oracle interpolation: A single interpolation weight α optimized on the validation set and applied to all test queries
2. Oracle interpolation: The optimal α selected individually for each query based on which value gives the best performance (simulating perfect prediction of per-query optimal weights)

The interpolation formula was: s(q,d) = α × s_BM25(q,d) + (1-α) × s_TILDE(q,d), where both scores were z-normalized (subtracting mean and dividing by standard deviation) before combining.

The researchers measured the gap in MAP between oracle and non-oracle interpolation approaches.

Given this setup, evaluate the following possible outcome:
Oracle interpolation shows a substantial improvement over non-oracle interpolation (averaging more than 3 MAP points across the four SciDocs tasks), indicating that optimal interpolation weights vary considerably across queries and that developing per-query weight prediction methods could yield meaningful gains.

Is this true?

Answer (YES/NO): NO